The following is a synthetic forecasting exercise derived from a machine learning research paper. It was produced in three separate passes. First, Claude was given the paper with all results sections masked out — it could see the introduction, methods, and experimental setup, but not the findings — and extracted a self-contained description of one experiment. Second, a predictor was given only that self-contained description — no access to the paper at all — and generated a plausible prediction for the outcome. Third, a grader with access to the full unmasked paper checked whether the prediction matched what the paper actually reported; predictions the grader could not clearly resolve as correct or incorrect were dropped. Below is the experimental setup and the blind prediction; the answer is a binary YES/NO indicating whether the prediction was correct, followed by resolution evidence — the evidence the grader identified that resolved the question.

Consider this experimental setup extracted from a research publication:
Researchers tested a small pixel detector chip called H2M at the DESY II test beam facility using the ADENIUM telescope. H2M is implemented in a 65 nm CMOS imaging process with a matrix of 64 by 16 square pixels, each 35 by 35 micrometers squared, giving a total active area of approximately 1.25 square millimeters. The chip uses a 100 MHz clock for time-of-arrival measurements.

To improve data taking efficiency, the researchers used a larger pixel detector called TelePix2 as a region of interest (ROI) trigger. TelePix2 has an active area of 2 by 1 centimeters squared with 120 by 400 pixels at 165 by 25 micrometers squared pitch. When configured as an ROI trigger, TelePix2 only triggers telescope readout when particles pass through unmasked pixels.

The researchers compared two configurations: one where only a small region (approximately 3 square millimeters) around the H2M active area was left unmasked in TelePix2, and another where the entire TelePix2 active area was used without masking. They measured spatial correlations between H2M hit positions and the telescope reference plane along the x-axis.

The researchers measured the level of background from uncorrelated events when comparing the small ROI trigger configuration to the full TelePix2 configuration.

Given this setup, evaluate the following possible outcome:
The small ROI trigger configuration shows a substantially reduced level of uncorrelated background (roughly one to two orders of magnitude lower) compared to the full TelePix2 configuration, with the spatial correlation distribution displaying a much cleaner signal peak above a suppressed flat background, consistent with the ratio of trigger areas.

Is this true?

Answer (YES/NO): YES